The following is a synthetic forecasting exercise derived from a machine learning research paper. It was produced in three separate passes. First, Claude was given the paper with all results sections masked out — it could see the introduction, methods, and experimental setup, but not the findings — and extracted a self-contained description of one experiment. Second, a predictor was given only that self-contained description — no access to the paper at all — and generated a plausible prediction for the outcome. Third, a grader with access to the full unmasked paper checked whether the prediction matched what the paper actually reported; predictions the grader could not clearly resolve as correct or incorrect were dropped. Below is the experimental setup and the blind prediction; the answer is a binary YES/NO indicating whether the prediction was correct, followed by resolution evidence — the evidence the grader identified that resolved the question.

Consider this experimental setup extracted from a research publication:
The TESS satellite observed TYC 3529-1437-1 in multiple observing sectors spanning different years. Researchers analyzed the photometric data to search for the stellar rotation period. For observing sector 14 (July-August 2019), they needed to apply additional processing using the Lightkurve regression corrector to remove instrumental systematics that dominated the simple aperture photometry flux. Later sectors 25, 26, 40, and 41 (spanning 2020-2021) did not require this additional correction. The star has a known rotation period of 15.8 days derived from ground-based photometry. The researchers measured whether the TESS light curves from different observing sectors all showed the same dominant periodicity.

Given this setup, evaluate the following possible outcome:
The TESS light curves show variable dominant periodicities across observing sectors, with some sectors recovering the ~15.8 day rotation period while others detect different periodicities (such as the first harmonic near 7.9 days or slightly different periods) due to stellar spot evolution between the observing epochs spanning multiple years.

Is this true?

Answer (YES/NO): YES